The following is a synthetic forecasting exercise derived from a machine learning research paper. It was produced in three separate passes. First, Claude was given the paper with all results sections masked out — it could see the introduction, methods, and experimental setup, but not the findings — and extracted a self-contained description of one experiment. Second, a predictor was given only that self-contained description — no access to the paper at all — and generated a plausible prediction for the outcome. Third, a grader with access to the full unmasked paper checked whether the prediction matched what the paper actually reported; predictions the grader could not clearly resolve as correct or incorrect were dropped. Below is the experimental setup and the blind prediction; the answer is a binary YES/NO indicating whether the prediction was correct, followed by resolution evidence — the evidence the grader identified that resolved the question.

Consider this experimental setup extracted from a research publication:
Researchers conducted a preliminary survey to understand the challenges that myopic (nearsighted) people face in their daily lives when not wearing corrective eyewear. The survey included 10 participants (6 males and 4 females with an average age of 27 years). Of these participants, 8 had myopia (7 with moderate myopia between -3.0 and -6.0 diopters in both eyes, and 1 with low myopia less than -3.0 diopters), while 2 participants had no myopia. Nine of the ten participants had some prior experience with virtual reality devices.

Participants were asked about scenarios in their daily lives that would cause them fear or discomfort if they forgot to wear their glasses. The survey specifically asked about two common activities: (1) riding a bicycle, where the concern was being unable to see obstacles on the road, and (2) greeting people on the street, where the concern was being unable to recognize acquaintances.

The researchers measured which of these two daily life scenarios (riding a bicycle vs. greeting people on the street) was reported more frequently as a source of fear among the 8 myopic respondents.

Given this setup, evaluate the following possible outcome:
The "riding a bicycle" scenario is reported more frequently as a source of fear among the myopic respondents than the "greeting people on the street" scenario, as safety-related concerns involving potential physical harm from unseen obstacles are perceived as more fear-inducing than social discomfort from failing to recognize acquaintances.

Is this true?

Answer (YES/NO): YES